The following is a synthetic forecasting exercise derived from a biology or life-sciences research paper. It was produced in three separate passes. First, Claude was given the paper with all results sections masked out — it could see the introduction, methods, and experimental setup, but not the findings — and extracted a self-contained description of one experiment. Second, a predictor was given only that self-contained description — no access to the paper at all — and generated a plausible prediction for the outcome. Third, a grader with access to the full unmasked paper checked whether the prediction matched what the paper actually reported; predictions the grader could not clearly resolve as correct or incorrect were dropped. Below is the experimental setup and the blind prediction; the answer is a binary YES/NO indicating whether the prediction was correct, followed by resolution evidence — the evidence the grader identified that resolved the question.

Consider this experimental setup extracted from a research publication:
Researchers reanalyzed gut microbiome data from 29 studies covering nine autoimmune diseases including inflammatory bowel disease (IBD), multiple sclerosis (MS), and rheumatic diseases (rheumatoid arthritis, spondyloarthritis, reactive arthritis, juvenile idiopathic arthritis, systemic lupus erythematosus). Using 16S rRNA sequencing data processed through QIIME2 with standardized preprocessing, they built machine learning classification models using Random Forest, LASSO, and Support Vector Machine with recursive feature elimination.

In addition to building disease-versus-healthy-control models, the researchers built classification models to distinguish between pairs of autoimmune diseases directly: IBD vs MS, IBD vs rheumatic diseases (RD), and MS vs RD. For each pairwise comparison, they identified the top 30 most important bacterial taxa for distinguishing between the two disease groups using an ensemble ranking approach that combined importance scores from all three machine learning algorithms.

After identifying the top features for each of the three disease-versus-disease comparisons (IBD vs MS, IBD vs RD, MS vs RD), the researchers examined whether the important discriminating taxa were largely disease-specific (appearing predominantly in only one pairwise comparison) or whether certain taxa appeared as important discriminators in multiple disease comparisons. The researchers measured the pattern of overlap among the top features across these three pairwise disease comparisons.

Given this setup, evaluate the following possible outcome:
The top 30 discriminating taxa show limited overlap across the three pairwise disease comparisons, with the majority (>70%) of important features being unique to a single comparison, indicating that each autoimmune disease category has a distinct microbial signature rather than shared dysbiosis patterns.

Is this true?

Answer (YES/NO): NO